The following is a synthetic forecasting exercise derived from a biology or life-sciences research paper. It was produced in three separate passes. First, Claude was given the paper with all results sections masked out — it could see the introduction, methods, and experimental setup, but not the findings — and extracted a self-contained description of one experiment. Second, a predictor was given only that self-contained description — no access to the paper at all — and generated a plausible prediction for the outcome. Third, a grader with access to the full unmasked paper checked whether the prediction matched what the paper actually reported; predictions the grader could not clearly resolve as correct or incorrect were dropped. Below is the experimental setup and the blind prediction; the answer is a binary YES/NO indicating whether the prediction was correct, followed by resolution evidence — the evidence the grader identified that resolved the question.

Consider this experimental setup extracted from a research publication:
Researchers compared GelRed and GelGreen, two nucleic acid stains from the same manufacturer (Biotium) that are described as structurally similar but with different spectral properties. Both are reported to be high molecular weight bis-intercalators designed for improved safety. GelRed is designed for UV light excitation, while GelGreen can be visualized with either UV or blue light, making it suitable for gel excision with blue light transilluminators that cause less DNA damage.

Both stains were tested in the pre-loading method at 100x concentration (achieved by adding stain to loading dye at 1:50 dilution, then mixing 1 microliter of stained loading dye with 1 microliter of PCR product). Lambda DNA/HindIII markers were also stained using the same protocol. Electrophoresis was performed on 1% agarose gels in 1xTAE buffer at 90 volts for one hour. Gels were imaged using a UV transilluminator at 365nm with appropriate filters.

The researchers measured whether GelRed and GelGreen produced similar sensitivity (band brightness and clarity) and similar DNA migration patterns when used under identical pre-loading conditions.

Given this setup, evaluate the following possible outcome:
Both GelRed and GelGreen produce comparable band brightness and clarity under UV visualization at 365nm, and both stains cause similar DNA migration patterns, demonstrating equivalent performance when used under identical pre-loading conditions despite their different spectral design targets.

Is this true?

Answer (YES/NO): NO